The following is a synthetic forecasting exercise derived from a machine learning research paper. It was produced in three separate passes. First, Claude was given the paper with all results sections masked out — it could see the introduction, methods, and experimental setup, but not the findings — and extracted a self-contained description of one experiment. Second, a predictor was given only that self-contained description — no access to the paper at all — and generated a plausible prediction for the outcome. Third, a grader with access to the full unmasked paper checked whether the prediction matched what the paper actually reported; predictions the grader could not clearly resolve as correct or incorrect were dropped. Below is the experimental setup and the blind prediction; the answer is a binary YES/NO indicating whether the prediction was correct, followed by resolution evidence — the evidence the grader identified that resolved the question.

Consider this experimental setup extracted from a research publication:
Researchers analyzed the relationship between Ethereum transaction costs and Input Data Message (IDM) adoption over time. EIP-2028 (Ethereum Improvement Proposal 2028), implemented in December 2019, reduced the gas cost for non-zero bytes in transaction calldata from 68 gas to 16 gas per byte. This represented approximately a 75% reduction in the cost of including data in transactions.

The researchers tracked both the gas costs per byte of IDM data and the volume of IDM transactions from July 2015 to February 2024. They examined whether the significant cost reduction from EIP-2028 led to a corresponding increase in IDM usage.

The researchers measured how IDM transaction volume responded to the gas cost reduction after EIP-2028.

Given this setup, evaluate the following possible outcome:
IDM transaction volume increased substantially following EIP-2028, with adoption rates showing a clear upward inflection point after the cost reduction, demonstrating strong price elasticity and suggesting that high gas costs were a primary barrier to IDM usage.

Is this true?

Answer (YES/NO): NO